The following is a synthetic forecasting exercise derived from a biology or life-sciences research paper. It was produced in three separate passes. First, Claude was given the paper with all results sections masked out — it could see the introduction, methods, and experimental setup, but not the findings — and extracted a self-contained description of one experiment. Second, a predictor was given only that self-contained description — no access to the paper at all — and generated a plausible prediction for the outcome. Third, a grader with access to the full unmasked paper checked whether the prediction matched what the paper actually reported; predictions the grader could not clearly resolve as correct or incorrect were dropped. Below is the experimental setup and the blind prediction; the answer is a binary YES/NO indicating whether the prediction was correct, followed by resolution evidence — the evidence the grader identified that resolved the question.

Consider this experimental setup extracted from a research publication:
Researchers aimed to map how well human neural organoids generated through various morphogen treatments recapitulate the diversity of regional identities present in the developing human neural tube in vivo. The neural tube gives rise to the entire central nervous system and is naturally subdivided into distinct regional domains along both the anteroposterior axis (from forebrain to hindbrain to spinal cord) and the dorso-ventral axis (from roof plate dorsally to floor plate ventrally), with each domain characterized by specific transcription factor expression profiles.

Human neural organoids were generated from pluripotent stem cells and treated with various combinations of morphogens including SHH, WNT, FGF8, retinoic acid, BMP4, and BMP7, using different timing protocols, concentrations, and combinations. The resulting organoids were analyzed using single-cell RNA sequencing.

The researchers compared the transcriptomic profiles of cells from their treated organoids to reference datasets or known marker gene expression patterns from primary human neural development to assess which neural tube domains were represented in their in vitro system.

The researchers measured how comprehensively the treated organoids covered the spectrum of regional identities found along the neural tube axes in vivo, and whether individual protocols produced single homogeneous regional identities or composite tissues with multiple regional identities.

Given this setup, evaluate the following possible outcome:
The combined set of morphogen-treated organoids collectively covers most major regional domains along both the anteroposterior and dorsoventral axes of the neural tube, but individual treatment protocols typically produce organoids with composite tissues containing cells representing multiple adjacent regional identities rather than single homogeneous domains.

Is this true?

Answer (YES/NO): YES